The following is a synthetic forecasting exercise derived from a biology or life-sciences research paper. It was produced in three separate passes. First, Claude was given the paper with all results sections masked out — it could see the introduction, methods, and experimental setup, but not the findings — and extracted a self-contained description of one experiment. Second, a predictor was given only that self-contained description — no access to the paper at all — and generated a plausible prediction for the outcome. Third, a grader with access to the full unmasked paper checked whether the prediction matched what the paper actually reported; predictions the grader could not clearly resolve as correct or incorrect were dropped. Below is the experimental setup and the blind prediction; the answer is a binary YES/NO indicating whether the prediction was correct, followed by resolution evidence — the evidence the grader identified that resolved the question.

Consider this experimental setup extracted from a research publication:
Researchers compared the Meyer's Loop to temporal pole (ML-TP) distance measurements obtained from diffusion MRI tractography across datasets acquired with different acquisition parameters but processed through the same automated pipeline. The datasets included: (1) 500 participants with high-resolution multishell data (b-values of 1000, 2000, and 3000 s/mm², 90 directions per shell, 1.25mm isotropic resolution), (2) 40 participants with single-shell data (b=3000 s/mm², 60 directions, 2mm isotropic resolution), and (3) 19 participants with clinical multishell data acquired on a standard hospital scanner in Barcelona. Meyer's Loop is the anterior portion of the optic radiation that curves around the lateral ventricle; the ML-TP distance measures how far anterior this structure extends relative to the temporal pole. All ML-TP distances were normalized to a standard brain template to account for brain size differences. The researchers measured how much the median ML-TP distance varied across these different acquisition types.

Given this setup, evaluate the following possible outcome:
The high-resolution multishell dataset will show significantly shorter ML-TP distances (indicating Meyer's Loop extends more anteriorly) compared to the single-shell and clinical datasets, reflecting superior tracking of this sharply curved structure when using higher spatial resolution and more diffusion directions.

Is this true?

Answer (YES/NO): YES